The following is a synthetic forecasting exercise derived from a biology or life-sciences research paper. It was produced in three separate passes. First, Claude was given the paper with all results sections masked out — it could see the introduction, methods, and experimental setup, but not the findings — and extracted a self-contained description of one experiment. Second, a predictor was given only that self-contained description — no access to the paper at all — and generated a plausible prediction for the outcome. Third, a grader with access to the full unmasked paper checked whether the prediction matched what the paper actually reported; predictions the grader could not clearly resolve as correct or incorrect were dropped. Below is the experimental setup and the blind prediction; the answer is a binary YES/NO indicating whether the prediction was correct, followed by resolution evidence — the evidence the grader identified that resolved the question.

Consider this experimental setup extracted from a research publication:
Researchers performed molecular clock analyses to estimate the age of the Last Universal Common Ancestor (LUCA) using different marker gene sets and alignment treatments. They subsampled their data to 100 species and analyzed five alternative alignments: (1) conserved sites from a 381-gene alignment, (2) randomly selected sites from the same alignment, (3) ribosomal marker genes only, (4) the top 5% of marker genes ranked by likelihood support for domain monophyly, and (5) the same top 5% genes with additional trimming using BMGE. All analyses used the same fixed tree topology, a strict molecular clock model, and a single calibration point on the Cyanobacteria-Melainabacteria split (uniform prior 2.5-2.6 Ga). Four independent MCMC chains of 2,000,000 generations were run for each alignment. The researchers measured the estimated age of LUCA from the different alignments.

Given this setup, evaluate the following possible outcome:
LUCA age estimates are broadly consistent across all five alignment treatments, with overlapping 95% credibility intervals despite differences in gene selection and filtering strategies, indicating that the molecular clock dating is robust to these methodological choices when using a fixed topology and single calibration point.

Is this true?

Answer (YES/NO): NO